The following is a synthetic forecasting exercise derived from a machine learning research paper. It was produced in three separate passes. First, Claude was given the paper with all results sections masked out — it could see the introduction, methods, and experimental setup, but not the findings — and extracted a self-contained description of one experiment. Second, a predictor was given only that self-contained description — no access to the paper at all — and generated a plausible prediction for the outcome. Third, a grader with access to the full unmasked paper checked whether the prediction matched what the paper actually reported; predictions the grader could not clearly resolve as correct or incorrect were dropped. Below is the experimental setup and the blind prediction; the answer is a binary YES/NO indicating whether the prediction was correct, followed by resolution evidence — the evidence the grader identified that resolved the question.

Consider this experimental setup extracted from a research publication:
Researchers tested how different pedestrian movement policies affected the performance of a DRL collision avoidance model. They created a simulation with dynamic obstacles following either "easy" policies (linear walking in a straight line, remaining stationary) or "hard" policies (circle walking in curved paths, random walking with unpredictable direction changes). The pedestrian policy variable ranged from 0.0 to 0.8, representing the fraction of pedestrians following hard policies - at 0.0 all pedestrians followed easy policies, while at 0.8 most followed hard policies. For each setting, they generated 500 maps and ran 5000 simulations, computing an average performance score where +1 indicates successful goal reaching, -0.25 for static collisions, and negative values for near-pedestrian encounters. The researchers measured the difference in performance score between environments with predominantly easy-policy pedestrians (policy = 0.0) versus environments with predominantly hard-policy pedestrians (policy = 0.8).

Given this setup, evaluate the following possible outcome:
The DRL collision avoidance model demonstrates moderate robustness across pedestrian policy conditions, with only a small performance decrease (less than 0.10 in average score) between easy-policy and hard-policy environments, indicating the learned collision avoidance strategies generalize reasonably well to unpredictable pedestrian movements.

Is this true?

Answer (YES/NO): NO